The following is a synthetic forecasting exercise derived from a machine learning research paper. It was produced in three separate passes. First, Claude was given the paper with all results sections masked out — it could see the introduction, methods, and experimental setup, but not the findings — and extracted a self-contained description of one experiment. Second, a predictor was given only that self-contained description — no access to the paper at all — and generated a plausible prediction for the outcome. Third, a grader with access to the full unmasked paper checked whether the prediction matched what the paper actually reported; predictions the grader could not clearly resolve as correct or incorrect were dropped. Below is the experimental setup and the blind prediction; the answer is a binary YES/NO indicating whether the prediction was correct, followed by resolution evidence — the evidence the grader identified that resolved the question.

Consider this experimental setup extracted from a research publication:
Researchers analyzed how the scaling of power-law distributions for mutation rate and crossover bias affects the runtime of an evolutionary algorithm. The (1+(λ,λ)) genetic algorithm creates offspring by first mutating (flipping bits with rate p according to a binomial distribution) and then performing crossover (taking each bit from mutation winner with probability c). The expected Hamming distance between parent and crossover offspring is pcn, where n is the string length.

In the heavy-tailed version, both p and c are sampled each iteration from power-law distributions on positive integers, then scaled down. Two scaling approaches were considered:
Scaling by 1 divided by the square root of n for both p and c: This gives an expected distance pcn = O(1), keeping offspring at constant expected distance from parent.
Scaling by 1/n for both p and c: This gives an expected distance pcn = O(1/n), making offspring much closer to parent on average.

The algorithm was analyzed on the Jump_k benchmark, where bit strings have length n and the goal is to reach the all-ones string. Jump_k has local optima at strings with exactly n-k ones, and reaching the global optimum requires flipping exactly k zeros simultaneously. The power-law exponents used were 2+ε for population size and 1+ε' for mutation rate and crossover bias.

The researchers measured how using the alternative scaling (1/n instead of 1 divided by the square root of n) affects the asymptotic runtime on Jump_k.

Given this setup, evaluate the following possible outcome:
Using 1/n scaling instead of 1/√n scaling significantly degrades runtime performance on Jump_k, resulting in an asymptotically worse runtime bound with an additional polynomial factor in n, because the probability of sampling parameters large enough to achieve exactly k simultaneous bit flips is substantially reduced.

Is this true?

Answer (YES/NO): YES